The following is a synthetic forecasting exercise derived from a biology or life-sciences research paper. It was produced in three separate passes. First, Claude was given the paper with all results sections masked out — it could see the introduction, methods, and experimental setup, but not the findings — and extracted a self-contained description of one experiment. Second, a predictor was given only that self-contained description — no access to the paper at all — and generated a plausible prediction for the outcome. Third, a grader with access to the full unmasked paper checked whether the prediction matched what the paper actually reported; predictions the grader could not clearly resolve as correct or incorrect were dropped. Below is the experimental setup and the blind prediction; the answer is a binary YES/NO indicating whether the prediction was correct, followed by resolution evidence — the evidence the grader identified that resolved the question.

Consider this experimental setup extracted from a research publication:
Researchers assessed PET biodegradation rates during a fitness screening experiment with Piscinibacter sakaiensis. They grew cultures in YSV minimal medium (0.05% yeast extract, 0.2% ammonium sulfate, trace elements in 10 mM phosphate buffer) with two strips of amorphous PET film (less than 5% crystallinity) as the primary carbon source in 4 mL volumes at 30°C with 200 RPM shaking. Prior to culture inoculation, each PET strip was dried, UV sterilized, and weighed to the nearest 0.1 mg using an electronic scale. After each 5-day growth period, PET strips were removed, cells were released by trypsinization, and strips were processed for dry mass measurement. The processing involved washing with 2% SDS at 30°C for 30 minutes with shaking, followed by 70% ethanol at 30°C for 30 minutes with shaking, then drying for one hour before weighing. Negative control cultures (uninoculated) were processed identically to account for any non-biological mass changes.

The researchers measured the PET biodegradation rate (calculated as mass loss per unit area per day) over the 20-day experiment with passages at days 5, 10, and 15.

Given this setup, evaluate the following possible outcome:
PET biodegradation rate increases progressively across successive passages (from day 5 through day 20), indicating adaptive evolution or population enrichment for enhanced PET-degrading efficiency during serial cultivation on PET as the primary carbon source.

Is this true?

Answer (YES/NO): NO